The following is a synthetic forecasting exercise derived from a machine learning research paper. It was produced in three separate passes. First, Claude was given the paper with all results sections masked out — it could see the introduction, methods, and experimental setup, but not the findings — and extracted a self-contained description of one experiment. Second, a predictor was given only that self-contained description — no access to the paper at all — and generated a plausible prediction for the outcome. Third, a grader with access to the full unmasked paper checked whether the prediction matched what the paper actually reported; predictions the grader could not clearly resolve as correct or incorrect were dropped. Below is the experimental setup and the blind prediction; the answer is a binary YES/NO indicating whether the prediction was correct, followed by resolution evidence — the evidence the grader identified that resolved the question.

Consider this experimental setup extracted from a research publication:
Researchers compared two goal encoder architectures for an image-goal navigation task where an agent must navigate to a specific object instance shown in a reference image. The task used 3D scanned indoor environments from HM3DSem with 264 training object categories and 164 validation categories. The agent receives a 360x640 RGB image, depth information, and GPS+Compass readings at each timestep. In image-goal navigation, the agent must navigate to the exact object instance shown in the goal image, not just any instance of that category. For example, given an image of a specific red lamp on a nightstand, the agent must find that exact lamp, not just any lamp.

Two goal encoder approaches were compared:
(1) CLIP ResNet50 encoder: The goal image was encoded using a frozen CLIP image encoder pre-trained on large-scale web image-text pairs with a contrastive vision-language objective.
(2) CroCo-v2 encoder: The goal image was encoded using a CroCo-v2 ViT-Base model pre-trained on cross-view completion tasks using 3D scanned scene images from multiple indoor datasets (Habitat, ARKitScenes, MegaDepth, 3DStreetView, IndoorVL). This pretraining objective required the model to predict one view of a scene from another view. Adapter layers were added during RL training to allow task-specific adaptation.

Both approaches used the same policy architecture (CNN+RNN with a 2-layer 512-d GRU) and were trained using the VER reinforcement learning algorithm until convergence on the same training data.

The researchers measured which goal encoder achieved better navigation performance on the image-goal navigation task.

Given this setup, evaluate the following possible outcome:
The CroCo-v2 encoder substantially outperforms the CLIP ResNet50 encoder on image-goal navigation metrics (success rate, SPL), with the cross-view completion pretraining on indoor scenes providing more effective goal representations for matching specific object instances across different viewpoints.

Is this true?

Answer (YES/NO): YES